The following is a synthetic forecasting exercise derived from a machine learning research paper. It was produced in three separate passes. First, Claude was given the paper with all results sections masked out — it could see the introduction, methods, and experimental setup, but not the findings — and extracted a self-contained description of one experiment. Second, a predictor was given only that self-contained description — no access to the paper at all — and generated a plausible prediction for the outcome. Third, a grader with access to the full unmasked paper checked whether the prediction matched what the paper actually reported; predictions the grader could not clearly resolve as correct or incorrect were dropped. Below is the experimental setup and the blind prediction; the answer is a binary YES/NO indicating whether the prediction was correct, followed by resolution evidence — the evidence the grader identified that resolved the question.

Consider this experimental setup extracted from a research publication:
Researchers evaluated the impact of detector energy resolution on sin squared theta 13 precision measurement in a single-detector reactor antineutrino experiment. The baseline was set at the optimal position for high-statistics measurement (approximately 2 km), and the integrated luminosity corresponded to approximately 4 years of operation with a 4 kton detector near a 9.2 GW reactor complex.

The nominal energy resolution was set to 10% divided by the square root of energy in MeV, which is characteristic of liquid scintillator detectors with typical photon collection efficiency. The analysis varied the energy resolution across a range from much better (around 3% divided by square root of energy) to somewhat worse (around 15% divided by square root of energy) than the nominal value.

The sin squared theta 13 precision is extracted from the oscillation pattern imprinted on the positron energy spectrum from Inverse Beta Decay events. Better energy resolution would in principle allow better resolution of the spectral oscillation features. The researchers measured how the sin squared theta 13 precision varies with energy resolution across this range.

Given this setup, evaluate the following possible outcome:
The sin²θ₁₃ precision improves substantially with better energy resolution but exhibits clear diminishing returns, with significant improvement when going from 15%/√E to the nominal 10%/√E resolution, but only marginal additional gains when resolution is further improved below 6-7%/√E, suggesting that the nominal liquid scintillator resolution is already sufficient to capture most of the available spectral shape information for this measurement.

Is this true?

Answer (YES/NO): NO